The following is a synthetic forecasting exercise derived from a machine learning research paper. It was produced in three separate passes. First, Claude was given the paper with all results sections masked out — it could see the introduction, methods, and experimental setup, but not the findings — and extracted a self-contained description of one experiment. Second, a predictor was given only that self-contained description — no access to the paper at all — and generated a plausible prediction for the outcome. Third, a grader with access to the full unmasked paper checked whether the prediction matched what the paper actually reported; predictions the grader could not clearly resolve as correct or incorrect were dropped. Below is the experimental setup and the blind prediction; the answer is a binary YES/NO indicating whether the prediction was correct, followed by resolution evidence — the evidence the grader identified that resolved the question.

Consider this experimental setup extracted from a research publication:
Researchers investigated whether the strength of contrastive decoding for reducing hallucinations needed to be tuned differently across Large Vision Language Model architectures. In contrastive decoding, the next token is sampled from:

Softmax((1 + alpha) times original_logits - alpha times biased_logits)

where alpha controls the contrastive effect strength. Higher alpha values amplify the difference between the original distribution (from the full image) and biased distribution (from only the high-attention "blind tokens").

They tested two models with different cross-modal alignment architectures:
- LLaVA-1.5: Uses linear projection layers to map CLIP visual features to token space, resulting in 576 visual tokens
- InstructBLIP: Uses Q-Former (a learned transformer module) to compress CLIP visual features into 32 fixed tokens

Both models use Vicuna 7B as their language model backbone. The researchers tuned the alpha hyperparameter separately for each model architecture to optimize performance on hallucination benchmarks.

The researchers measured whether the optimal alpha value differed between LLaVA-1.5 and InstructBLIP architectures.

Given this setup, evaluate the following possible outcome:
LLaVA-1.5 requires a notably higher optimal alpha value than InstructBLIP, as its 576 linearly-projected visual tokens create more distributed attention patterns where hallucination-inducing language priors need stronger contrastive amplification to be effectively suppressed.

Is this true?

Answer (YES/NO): NO